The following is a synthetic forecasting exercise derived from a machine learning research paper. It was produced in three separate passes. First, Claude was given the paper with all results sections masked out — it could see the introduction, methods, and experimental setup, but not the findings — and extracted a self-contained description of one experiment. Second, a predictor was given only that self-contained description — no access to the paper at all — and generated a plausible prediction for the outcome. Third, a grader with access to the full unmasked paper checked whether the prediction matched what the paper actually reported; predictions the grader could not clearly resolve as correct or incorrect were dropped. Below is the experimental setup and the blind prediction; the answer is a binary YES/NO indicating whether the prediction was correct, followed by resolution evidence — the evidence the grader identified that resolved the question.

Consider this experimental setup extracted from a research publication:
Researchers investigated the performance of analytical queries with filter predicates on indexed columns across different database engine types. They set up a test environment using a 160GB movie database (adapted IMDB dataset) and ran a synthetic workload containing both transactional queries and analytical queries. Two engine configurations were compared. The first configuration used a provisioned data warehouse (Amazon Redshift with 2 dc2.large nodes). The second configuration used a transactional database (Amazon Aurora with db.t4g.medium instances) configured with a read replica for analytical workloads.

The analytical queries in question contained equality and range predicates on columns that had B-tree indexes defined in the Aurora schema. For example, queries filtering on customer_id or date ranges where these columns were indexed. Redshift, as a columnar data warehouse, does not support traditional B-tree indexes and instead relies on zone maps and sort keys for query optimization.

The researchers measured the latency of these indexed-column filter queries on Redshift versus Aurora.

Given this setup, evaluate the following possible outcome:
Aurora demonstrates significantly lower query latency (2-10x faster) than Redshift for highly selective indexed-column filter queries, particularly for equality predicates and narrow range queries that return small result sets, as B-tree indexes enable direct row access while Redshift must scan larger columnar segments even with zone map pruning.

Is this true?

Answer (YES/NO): NO